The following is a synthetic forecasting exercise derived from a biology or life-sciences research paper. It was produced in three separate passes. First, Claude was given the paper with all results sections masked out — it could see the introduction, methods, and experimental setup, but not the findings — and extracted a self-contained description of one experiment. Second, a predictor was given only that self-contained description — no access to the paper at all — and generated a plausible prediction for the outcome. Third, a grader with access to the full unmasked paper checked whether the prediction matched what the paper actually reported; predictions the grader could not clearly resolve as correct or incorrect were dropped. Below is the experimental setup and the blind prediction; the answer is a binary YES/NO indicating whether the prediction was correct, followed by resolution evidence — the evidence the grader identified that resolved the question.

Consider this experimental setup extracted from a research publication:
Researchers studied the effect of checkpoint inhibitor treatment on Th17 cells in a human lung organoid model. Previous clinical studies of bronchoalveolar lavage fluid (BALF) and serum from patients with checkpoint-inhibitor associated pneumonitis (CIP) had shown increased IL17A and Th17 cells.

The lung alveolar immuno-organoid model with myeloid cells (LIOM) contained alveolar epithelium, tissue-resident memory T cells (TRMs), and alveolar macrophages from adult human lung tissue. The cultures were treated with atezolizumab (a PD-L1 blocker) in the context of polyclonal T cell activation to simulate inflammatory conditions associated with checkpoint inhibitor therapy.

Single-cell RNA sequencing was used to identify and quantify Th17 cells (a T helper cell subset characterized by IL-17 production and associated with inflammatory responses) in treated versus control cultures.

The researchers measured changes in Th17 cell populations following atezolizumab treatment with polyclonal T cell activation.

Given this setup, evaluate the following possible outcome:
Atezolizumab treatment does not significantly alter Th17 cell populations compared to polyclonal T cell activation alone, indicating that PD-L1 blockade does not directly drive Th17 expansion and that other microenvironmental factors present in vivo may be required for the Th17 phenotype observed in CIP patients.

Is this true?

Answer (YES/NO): NO